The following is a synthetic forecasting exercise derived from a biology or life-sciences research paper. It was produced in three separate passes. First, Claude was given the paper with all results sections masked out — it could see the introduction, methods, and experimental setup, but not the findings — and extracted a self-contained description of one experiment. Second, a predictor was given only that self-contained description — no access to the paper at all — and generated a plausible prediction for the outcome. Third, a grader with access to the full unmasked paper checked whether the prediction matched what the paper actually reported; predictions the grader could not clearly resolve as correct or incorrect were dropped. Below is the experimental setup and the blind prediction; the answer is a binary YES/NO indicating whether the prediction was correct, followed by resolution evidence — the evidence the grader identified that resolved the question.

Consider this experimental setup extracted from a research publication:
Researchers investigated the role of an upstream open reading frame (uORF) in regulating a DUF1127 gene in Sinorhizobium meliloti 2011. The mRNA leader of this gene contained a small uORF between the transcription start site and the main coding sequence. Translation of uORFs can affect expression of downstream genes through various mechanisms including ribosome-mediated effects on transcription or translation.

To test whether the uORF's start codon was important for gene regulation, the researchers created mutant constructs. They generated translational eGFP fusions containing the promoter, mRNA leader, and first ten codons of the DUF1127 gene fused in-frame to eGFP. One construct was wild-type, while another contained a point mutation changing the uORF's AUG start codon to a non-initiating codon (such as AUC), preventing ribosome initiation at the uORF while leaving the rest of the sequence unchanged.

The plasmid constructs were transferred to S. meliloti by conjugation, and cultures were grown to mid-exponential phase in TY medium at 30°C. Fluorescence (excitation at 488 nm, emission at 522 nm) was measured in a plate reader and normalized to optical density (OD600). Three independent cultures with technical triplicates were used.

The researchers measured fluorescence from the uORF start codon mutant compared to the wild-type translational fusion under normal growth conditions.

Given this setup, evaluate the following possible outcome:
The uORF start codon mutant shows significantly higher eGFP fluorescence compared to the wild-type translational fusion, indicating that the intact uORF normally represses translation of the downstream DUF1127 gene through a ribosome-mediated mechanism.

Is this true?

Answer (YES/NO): NO